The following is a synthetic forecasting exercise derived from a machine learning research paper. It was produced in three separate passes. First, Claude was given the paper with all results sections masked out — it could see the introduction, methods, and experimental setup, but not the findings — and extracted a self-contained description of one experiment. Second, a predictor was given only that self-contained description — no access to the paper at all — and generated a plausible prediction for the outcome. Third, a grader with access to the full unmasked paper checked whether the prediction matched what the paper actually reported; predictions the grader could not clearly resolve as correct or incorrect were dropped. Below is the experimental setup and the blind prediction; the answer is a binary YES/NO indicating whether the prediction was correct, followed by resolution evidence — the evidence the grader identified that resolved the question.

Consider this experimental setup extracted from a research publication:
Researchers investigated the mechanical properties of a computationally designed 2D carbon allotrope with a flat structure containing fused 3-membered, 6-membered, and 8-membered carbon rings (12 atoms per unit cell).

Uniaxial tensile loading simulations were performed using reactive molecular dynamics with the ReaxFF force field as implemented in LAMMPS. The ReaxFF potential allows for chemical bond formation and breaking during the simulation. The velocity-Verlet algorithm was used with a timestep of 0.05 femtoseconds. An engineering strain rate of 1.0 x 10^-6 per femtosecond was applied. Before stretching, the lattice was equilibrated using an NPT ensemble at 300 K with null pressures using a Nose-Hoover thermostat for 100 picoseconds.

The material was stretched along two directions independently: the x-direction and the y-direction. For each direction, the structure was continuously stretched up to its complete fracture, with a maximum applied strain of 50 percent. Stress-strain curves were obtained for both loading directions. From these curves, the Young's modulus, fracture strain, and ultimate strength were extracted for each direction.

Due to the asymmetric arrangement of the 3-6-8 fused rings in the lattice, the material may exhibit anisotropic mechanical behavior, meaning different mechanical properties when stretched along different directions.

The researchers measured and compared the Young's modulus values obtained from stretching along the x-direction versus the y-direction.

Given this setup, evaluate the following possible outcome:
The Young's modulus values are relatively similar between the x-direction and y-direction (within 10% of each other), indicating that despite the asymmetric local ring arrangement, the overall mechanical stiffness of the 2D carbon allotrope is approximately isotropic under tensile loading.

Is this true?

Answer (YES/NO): NO